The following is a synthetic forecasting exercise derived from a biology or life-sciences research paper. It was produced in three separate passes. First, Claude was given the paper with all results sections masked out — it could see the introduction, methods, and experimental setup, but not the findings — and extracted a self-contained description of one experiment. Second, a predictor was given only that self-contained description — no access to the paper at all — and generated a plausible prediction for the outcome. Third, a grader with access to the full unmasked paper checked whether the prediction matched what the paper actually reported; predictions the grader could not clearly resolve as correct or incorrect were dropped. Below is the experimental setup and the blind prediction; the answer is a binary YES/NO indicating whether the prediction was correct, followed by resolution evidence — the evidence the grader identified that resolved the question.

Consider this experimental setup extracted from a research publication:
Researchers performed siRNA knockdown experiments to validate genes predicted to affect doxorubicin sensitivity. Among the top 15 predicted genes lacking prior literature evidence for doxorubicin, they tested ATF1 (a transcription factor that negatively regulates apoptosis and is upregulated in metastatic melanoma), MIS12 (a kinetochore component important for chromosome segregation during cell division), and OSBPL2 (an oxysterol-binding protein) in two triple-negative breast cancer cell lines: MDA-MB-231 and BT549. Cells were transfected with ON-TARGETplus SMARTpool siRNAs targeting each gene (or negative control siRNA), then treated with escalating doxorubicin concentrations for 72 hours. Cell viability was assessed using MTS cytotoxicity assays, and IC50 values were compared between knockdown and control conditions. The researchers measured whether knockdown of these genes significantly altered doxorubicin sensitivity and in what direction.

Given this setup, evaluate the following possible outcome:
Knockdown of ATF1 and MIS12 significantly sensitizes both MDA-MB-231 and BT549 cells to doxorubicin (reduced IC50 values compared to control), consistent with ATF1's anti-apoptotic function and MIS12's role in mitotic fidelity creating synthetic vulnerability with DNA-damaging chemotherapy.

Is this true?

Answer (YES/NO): NO